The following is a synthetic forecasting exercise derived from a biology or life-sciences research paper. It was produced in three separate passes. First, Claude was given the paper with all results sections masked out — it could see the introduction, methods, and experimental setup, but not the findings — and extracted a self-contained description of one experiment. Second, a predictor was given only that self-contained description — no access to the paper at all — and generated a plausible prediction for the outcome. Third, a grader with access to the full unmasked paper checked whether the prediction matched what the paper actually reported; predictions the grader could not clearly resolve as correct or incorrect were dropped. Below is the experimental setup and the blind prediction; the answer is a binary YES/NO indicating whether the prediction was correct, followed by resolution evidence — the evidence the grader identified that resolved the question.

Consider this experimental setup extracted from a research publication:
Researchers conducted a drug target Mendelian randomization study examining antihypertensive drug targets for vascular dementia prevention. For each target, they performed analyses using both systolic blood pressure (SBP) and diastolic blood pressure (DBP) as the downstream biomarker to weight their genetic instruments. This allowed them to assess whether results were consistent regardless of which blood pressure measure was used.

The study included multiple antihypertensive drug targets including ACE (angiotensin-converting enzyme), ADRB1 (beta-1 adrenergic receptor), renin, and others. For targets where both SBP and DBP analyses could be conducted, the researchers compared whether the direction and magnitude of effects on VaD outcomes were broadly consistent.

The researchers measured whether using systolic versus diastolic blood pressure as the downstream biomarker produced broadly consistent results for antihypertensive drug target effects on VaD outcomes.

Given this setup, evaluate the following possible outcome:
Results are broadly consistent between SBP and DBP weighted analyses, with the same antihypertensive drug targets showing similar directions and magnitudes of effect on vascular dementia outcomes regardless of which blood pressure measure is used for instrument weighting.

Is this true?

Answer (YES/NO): YES